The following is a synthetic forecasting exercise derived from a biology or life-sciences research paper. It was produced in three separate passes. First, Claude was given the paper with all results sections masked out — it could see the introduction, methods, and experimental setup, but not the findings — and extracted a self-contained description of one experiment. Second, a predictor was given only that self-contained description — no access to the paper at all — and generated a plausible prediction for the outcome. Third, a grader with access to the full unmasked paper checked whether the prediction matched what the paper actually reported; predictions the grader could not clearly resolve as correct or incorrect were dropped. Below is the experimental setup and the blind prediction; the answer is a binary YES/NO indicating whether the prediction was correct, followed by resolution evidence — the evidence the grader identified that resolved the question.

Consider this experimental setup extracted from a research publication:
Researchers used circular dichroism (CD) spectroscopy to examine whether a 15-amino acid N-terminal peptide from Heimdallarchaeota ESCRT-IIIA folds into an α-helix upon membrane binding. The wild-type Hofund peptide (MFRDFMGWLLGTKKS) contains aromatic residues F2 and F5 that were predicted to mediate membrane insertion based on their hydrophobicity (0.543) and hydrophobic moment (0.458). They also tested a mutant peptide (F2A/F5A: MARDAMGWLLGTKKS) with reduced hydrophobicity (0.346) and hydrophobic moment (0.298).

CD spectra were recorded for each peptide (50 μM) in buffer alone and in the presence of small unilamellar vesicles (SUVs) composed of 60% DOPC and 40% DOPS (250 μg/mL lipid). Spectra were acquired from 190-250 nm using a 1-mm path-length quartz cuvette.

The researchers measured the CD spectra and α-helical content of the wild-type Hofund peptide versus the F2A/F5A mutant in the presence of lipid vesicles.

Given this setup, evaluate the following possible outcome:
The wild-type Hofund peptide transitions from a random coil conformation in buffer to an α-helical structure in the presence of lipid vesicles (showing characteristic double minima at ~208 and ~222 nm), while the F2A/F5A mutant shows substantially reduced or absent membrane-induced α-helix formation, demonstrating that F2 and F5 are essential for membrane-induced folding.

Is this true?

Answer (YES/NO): YES